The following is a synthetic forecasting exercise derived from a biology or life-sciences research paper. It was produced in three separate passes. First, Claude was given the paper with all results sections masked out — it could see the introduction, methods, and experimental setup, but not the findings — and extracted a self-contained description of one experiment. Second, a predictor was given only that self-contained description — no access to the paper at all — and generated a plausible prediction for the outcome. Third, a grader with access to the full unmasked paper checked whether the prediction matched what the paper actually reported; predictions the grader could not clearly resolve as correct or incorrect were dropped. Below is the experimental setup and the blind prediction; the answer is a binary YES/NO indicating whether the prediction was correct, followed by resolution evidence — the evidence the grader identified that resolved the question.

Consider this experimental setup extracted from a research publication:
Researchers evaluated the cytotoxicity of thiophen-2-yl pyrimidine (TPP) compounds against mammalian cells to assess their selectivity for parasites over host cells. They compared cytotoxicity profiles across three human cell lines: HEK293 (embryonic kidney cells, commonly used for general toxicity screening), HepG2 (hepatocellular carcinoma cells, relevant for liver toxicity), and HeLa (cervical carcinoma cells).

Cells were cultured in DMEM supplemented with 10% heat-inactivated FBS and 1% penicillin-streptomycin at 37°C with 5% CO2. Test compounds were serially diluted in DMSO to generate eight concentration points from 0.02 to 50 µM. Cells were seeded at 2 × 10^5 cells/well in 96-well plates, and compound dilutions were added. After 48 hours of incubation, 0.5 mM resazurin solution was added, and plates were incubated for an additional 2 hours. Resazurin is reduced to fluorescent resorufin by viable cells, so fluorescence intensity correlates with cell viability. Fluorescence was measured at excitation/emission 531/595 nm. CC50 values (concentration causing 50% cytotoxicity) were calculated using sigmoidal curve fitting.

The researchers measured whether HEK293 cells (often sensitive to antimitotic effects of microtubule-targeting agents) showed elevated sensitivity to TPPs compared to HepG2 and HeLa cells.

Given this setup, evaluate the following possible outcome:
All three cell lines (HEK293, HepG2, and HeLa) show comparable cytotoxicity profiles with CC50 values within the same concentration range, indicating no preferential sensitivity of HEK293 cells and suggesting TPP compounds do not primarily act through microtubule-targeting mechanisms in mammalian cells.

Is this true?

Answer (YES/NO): YES